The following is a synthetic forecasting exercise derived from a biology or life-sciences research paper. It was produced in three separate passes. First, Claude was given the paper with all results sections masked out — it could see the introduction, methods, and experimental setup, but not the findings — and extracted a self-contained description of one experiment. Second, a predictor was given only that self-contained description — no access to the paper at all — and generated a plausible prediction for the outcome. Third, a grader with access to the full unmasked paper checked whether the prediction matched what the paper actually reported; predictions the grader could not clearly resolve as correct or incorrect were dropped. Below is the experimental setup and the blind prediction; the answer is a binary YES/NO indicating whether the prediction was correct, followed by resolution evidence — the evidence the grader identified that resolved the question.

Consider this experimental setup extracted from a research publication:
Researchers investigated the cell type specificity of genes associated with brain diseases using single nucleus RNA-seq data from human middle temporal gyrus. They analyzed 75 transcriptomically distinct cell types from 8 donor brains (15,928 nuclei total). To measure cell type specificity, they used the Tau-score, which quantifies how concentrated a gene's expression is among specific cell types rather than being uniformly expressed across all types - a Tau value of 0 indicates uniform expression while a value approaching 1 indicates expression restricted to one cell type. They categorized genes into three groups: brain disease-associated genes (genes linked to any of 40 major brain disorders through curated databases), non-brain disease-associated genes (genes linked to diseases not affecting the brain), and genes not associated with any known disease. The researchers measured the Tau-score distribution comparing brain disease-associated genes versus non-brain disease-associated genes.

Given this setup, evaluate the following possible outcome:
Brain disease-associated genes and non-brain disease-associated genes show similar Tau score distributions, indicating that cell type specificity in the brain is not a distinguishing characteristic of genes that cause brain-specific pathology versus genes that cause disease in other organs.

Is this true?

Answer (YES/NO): NO